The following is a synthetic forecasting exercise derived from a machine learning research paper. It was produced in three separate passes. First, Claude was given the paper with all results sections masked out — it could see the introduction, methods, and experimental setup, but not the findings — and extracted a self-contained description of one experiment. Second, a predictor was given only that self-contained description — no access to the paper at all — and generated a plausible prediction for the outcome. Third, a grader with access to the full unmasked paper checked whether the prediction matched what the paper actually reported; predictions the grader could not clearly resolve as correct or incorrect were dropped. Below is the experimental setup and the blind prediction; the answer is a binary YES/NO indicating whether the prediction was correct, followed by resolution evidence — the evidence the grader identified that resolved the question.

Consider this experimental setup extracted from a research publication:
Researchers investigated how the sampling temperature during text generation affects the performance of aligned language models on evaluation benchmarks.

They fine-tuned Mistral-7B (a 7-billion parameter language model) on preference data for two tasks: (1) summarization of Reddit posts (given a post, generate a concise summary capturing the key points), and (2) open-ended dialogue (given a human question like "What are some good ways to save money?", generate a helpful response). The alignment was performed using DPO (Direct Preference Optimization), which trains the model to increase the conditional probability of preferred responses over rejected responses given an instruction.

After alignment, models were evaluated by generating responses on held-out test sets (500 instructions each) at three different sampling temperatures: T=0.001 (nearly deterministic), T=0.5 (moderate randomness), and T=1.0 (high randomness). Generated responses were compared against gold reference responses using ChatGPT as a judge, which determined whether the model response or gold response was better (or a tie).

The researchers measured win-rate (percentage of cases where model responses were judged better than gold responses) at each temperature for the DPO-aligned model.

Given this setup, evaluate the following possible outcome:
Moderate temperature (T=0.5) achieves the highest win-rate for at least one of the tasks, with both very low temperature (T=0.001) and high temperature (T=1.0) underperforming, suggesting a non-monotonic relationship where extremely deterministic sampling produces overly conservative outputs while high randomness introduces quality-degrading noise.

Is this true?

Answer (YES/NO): NO